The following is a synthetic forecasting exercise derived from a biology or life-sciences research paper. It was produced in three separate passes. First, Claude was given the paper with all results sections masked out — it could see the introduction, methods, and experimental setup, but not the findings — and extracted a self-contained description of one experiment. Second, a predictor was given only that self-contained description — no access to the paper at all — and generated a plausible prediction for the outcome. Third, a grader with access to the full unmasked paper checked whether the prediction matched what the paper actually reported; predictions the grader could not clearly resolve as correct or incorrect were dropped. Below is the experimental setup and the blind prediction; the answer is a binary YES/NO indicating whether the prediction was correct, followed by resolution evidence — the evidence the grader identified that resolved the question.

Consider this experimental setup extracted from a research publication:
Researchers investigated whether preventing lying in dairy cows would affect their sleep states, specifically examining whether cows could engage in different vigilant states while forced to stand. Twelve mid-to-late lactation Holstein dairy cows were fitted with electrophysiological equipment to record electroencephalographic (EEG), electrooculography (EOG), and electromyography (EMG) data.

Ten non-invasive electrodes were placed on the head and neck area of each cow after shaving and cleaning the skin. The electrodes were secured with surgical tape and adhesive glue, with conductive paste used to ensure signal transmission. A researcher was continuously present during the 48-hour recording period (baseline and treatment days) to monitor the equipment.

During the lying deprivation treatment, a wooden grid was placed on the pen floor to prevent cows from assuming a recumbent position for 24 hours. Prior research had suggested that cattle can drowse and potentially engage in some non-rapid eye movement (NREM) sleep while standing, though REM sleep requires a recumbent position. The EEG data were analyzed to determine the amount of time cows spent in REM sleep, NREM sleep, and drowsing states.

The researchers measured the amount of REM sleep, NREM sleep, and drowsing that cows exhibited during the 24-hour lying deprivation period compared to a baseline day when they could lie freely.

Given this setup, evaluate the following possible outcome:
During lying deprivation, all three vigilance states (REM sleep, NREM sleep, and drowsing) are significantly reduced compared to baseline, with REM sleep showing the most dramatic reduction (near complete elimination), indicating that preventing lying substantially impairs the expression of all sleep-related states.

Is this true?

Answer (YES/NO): NO